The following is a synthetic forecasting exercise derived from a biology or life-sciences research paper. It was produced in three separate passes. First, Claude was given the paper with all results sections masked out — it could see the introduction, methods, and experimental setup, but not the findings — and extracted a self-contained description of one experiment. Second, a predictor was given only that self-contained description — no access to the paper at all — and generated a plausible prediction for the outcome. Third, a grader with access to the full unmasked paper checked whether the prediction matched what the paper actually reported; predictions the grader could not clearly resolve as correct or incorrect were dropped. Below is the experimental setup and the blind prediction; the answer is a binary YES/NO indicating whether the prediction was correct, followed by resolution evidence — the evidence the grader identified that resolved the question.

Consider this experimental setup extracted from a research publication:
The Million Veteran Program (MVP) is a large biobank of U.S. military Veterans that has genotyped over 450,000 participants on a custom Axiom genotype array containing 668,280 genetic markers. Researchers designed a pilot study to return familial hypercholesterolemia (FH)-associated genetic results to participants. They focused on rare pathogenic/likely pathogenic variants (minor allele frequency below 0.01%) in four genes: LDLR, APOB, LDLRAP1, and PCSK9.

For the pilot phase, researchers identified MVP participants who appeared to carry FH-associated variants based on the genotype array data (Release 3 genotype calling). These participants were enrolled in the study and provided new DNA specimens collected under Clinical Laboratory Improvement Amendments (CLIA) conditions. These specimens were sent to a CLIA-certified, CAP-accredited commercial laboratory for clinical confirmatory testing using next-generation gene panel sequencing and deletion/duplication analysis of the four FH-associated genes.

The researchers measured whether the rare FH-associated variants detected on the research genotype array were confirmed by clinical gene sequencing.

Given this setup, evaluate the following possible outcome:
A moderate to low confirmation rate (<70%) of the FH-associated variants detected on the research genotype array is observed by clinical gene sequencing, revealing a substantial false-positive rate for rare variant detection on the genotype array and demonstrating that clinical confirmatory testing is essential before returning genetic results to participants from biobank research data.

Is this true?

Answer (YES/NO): YES